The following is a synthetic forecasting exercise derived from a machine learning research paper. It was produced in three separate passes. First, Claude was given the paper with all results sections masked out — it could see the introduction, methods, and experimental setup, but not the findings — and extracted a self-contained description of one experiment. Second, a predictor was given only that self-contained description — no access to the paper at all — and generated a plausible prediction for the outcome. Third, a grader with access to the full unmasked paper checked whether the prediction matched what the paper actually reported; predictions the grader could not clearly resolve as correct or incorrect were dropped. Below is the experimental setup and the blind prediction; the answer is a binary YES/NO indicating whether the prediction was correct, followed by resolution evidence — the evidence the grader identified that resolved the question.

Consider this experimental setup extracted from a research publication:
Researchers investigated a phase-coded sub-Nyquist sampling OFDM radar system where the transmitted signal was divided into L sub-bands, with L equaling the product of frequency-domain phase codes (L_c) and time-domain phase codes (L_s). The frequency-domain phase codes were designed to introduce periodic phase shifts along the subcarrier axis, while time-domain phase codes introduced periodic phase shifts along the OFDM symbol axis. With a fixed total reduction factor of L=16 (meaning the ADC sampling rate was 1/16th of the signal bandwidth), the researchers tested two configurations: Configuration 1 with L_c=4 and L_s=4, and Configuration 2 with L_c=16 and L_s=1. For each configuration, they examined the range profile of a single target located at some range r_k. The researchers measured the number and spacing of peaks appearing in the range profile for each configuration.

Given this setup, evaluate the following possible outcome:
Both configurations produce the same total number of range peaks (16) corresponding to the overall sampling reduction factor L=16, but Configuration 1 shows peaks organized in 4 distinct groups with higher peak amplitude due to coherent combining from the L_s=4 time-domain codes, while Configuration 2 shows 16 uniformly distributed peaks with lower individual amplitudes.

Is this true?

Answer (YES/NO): NO